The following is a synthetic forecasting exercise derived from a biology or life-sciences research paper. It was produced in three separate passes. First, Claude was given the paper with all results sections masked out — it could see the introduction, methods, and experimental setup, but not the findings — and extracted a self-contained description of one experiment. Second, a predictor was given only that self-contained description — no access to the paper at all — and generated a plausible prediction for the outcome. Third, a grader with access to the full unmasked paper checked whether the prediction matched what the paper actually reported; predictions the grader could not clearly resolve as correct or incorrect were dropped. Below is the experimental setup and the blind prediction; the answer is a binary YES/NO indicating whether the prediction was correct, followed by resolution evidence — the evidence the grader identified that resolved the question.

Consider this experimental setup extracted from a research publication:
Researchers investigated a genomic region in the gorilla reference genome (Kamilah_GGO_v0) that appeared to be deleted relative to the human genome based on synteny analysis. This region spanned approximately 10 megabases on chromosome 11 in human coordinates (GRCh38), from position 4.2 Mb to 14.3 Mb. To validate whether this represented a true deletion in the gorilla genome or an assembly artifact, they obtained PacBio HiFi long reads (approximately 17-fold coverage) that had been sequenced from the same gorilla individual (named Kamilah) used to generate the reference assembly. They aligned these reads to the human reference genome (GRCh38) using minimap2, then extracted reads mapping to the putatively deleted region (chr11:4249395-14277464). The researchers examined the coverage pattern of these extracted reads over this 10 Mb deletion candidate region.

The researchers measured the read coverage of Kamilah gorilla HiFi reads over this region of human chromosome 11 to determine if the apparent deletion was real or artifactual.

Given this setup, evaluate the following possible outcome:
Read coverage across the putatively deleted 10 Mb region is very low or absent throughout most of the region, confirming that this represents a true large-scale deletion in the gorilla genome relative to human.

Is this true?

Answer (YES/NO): NO